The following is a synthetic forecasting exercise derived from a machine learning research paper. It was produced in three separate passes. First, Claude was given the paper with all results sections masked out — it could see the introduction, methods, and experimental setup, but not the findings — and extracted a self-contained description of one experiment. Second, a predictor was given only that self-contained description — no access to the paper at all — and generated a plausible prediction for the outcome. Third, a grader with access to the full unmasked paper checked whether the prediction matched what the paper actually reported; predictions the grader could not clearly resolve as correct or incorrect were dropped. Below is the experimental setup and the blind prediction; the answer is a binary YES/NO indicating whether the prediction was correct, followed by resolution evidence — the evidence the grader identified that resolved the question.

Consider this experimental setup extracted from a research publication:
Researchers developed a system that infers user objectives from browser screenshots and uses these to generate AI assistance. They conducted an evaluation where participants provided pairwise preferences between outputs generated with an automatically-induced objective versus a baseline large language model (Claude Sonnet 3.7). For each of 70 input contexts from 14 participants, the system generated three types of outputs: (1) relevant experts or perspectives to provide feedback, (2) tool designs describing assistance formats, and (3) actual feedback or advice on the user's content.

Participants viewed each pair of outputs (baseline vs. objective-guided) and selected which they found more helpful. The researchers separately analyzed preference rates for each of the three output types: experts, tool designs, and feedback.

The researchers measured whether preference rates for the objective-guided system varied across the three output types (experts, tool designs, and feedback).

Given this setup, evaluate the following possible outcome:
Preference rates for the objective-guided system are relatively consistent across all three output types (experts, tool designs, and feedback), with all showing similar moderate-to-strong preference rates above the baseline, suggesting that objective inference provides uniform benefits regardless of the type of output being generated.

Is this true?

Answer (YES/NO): NO